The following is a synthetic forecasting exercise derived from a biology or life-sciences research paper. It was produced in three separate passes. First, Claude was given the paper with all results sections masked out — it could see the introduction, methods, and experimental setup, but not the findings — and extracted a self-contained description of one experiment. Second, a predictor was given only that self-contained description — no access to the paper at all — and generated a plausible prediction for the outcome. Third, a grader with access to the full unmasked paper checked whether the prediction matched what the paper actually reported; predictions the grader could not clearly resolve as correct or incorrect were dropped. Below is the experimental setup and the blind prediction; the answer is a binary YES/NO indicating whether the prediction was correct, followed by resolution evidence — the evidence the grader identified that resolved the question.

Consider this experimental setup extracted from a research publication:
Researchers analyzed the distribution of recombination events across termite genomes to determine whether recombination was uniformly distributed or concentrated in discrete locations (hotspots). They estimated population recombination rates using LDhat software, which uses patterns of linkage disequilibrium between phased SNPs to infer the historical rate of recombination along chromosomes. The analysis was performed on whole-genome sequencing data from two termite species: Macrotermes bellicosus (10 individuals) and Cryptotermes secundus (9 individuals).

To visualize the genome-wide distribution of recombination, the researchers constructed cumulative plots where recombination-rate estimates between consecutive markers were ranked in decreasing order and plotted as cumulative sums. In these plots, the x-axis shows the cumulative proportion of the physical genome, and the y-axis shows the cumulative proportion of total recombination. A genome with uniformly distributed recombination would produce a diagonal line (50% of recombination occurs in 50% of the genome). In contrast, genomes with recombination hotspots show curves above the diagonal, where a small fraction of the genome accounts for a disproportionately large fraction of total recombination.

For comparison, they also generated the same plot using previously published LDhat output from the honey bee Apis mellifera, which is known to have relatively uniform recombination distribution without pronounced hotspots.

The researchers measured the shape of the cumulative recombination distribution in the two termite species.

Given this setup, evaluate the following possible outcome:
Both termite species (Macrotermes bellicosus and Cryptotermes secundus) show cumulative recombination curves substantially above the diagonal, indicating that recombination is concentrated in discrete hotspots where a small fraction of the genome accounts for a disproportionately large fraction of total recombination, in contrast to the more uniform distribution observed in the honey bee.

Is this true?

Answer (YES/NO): YES